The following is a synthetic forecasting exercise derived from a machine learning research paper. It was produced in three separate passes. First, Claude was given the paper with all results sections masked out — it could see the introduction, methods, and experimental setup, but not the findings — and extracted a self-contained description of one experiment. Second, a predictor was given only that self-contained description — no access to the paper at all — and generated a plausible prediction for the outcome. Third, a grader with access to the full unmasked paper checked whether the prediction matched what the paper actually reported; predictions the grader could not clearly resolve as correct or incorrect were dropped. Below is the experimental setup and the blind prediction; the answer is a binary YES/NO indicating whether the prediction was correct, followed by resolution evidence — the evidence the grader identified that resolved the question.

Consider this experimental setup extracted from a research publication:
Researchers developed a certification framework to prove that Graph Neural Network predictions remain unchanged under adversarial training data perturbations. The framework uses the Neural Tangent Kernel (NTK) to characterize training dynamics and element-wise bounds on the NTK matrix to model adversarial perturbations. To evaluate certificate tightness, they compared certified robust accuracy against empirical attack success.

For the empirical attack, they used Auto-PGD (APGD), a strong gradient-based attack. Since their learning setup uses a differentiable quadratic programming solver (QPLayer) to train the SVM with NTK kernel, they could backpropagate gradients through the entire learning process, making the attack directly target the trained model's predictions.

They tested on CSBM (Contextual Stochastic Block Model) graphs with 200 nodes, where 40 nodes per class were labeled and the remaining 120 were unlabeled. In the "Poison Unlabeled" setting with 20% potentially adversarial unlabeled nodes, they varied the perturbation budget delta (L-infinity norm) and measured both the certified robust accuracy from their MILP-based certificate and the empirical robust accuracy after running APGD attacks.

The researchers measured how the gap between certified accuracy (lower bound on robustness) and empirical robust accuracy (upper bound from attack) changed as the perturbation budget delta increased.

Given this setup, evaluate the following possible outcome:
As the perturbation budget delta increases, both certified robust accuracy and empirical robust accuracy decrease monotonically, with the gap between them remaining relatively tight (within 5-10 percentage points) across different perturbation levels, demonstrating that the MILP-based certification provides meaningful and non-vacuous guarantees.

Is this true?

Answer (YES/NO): NO